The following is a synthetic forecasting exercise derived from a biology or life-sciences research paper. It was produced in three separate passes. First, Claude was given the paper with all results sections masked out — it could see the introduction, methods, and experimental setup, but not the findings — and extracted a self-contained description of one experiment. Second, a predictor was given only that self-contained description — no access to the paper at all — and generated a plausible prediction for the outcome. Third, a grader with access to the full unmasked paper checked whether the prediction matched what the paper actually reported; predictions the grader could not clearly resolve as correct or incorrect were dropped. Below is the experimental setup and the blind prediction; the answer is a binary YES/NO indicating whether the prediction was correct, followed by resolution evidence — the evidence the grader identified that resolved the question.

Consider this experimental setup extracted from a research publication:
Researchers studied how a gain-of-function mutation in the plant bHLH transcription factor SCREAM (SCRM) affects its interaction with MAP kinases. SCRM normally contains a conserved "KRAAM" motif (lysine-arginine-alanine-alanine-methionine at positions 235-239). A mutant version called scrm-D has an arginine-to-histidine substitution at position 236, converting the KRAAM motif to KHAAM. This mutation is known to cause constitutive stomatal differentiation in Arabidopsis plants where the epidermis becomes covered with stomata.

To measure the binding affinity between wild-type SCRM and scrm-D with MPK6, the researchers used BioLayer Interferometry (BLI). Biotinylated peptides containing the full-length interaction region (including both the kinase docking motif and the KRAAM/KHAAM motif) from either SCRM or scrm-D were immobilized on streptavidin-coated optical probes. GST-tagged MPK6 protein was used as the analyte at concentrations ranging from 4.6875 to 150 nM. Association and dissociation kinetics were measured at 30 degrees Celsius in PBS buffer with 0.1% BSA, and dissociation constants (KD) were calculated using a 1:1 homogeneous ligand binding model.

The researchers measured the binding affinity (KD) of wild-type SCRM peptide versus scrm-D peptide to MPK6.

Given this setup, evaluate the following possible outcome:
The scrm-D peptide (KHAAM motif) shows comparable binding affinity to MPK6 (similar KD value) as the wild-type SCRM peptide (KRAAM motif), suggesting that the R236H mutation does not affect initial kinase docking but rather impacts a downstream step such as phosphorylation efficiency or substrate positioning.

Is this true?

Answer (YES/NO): NO